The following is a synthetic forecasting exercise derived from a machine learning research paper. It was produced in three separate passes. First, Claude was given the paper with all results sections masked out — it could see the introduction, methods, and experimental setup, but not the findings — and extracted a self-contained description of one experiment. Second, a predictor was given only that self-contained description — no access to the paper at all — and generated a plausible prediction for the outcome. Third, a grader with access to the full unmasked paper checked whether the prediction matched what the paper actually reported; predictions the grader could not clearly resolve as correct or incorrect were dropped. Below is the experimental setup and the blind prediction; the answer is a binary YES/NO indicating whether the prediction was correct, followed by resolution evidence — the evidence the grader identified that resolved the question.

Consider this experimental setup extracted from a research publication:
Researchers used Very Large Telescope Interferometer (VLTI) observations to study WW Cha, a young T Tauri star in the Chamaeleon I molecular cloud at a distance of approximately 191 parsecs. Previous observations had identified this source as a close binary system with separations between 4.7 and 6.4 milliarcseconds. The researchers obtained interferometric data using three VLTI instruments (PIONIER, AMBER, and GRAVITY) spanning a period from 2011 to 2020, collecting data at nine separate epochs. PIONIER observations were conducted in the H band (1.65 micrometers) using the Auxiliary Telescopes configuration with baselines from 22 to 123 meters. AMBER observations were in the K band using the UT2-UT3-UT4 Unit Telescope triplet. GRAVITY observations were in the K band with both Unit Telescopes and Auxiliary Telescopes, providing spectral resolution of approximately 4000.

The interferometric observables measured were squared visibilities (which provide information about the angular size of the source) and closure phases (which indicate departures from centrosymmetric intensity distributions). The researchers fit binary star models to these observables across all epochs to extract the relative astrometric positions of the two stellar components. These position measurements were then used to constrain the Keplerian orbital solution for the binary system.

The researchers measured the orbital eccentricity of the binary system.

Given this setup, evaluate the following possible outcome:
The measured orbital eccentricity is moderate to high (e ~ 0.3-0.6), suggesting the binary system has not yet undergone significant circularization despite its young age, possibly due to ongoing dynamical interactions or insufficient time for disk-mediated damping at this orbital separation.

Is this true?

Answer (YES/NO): YES